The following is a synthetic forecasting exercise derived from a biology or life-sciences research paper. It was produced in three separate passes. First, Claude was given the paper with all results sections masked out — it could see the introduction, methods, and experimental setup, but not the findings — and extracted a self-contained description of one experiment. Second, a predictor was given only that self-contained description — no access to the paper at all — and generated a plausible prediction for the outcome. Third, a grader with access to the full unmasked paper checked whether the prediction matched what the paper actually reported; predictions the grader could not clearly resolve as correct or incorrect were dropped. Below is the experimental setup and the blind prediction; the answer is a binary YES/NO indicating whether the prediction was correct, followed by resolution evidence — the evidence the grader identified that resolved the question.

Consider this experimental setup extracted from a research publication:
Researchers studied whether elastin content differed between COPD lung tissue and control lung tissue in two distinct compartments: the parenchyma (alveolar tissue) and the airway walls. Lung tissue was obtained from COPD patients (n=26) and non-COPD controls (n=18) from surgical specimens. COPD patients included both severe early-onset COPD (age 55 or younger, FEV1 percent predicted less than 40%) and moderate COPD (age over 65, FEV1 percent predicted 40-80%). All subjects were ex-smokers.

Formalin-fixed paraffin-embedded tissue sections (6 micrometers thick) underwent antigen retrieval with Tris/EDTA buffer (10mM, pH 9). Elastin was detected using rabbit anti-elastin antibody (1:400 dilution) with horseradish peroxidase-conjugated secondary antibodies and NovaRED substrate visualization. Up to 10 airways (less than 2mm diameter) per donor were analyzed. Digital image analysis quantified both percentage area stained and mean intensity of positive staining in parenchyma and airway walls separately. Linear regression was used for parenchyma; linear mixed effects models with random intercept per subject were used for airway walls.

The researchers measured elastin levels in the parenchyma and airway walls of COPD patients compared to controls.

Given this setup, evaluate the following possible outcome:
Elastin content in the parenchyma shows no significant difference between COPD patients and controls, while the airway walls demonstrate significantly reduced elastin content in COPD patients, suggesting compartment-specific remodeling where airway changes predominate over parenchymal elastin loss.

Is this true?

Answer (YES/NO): NO